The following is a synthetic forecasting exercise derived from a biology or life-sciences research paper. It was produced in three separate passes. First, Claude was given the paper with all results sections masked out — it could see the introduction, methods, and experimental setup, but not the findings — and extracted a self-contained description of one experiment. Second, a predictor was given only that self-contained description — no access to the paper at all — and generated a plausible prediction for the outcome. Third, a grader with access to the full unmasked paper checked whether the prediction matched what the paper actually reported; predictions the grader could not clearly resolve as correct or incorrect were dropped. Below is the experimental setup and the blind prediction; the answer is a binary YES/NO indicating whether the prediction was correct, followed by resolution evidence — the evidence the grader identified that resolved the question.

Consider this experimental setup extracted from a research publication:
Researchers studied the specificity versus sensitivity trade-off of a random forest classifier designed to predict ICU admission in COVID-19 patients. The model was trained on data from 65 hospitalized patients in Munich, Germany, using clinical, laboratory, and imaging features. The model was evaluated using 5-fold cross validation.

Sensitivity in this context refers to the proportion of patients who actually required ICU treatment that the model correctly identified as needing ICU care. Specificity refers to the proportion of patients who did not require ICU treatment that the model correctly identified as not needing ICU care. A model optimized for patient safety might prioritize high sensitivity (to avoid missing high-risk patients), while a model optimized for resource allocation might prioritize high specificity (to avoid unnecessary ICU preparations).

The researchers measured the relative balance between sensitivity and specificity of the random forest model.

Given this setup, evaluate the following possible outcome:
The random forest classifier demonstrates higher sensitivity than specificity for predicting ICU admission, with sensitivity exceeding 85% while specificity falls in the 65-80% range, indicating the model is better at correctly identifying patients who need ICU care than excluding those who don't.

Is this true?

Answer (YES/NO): NO